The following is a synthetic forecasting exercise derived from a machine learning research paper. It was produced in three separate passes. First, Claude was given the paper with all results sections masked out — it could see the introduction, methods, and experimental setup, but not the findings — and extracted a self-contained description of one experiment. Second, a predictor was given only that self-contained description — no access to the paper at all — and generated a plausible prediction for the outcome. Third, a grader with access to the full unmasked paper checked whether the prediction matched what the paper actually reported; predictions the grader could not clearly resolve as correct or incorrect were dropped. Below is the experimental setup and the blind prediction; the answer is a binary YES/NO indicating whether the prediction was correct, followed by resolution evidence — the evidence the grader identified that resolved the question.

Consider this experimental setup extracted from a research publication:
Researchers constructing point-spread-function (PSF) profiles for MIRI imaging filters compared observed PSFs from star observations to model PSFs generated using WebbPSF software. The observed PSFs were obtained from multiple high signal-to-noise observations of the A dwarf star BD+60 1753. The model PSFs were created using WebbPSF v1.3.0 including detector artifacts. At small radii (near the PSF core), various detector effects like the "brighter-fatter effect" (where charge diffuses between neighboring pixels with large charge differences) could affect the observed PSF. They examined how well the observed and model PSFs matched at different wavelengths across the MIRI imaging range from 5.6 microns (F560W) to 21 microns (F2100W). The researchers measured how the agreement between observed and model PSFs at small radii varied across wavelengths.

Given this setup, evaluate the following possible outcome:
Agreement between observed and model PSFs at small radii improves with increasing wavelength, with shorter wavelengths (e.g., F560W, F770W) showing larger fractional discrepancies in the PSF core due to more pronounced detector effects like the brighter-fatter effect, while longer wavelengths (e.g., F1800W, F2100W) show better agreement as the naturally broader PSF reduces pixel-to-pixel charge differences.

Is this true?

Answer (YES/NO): NO